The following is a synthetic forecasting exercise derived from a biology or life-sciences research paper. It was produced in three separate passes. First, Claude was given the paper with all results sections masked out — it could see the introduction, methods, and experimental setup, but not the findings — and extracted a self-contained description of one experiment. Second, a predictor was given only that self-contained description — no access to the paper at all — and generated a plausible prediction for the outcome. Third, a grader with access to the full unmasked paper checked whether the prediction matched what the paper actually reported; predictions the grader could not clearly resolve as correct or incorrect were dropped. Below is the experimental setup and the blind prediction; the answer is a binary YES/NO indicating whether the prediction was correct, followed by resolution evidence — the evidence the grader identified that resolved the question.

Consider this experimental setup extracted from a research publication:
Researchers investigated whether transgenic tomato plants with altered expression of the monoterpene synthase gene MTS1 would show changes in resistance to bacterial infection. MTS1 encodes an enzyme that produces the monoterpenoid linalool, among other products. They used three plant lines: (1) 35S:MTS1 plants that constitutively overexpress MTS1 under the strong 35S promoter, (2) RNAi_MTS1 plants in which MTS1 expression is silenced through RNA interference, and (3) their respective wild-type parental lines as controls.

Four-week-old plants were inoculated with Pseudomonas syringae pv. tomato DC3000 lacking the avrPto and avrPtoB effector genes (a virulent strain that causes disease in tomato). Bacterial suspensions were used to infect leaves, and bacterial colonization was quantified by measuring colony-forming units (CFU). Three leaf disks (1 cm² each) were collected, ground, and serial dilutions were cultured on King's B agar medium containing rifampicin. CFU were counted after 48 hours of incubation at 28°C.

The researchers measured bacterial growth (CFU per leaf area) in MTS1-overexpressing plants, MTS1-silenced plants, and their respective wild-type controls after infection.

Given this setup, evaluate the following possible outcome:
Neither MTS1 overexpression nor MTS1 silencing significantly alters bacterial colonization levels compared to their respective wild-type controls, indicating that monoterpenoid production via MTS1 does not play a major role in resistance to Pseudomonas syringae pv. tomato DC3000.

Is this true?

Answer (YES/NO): NO